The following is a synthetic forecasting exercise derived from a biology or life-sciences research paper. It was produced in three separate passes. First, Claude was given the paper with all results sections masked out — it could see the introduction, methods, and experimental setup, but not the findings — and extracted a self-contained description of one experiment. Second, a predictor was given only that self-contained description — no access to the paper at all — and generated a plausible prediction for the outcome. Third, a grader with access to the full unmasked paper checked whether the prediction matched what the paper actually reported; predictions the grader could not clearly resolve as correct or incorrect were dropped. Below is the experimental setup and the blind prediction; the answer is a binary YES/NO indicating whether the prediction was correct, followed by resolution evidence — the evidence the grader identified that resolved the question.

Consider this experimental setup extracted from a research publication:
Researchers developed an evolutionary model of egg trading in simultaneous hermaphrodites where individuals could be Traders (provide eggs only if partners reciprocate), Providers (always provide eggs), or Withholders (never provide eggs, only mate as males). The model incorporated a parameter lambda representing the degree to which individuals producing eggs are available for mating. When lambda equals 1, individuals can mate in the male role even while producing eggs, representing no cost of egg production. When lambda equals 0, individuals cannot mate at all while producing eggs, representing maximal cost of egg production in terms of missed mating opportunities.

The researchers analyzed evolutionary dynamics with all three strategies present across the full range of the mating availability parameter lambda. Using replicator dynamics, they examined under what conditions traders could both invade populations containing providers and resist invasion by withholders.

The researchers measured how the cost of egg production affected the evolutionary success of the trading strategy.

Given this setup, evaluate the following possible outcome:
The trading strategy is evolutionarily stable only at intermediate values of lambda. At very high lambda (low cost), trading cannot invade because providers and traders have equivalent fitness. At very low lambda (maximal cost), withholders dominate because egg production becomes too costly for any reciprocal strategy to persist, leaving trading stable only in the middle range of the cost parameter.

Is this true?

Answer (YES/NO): NO